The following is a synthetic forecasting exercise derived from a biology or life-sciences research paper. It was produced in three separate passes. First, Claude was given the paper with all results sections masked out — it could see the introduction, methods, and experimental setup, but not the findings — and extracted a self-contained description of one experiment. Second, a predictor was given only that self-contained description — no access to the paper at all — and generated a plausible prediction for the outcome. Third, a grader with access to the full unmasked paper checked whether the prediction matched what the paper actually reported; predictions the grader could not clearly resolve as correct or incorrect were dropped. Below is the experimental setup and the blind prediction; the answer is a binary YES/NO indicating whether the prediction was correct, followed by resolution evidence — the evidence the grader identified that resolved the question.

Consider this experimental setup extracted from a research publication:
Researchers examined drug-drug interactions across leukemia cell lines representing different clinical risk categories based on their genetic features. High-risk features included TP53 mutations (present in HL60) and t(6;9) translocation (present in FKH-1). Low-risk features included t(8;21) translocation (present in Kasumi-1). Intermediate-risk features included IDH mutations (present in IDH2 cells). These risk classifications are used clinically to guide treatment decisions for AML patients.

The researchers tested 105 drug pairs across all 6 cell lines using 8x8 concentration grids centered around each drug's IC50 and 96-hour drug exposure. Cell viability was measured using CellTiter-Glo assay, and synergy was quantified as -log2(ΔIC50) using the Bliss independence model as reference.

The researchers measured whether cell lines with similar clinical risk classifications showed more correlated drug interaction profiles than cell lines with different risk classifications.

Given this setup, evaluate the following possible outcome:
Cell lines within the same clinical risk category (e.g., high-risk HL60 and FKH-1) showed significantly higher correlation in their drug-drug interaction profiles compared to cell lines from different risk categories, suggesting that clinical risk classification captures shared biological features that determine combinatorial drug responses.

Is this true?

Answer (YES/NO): NO